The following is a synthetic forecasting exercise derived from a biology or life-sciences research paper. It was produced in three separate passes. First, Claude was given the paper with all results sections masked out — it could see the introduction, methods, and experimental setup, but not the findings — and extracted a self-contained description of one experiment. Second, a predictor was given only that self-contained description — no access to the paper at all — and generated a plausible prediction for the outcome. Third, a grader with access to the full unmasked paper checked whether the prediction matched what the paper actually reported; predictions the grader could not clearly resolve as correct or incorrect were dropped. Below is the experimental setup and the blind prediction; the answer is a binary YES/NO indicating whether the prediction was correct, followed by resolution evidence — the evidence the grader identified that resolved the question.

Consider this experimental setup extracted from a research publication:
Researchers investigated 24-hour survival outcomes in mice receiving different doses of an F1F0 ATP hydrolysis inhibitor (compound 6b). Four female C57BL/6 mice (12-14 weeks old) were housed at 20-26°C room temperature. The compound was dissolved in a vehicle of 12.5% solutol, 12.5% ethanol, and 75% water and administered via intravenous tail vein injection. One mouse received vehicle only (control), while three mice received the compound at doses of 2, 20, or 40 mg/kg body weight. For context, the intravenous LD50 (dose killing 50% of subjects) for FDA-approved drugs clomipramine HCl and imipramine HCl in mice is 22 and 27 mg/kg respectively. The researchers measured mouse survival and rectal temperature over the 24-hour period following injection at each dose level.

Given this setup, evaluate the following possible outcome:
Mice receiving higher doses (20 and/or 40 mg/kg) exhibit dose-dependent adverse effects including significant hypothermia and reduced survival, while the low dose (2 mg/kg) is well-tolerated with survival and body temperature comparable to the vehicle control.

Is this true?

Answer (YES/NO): YES